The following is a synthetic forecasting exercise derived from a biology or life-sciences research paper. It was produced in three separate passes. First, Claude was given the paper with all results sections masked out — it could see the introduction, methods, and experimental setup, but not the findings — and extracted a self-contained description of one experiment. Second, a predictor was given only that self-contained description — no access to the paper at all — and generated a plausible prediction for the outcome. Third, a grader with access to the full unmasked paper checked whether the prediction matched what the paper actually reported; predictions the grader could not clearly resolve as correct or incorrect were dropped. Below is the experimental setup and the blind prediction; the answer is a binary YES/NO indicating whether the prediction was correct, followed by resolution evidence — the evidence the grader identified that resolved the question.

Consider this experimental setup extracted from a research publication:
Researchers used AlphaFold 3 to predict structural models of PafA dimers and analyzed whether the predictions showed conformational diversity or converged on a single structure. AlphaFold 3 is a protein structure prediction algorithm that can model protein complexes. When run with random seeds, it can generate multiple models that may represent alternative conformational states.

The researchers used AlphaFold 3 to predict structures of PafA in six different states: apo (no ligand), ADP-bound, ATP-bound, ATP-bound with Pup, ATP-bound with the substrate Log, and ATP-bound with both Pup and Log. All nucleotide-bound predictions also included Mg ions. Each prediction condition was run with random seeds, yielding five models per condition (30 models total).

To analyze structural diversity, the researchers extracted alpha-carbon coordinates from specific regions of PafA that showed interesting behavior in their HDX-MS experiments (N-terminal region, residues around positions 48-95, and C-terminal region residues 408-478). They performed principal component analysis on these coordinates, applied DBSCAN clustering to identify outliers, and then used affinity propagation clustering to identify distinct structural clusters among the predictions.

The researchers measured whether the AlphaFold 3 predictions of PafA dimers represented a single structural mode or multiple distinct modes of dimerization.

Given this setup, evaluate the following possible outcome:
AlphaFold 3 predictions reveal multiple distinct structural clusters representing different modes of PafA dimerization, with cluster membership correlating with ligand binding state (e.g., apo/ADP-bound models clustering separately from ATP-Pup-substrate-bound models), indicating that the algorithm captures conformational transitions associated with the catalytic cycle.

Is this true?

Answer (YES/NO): NO